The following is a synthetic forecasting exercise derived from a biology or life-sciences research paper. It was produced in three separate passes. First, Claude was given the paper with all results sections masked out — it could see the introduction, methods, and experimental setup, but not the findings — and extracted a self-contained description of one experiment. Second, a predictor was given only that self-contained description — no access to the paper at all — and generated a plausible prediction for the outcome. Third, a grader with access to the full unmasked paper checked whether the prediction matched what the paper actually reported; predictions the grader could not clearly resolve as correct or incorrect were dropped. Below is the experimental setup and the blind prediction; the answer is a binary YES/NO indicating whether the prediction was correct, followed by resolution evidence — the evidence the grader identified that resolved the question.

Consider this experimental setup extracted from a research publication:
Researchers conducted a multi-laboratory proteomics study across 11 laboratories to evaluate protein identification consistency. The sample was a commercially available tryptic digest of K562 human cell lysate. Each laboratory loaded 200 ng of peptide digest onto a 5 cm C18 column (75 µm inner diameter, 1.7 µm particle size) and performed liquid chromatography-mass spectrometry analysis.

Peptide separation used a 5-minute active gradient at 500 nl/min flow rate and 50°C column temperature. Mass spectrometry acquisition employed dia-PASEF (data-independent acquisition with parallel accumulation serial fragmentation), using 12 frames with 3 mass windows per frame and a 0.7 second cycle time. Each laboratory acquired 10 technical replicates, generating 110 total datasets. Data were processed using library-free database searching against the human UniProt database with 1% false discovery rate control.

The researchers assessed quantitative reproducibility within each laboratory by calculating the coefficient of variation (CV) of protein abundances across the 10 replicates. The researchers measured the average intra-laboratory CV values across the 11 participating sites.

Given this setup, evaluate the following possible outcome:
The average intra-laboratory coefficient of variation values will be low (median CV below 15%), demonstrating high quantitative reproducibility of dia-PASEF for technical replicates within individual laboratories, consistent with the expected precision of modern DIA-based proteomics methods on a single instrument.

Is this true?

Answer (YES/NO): YES